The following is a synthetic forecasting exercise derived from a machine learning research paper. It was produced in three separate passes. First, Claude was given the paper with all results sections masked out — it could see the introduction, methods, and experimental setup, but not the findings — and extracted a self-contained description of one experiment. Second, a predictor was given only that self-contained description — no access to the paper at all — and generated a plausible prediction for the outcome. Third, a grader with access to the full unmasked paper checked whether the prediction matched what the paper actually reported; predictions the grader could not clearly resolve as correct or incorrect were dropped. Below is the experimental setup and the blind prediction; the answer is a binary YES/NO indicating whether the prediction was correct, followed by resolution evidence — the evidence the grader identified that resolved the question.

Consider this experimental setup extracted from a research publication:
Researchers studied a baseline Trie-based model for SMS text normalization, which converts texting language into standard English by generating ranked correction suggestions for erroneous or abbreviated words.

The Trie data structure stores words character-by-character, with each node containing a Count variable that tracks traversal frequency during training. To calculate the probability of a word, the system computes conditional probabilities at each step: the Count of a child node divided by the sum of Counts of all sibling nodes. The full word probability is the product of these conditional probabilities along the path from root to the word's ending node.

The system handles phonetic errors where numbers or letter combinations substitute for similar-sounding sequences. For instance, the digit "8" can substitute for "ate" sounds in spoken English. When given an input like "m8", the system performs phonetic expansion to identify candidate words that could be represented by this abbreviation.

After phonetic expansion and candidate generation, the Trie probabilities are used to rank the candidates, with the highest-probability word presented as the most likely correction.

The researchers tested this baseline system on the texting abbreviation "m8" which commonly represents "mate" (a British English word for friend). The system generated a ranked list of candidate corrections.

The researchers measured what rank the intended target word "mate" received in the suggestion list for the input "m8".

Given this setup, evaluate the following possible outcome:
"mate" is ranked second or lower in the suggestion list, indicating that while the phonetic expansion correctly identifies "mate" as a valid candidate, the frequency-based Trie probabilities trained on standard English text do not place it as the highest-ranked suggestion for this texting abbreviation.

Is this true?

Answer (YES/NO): YES